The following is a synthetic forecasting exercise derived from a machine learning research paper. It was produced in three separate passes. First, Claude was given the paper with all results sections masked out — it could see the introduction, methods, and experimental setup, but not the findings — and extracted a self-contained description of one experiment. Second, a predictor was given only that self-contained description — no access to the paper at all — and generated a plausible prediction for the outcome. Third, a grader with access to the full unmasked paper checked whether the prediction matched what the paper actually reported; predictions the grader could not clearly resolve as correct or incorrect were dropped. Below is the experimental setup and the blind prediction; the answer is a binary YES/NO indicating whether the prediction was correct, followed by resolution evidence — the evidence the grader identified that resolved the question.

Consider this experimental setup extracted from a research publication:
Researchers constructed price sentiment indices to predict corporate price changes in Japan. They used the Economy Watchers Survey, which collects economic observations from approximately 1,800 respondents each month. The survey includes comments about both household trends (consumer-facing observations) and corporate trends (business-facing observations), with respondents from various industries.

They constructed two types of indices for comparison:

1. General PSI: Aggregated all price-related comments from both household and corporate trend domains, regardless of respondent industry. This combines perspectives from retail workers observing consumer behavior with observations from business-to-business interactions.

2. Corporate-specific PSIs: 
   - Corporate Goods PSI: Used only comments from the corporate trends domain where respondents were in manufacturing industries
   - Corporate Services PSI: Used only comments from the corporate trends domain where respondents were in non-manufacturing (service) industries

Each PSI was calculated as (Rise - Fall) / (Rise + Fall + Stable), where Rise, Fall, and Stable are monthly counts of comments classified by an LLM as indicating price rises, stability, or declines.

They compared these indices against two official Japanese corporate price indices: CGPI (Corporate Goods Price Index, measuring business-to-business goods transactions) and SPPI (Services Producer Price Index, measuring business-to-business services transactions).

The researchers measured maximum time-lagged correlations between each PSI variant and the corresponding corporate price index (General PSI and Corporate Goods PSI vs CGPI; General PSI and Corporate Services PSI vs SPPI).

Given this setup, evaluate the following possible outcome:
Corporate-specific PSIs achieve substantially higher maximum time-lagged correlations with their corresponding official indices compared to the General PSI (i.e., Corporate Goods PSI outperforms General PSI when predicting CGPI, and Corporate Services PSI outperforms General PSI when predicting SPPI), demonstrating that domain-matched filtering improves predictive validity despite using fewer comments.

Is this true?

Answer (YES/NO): NO